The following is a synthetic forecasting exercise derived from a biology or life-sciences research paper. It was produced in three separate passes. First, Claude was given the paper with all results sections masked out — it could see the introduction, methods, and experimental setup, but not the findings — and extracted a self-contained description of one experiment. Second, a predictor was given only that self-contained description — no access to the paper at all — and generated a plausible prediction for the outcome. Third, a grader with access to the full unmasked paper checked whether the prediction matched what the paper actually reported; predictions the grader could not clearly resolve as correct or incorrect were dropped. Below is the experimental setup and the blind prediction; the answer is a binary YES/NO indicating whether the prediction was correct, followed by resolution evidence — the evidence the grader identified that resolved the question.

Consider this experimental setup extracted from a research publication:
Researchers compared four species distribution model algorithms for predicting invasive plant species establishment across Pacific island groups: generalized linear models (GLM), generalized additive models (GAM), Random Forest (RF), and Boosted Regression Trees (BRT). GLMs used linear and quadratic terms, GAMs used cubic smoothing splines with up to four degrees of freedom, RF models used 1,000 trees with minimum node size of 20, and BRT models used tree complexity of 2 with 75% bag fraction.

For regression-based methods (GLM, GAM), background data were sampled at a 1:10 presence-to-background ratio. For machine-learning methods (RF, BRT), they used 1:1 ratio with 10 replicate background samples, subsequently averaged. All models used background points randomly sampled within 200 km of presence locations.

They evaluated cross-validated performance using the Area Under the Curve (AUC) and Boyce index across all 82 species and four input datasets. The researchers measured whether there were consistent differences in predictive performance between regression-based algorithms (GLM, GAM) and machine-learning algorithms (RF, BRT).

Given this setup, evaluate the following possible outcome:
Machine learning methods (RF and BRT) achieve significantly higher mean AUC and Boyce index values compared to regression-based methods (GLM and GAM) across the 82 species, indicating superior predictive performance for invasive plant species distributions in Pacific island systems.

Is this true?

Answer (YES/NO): NO